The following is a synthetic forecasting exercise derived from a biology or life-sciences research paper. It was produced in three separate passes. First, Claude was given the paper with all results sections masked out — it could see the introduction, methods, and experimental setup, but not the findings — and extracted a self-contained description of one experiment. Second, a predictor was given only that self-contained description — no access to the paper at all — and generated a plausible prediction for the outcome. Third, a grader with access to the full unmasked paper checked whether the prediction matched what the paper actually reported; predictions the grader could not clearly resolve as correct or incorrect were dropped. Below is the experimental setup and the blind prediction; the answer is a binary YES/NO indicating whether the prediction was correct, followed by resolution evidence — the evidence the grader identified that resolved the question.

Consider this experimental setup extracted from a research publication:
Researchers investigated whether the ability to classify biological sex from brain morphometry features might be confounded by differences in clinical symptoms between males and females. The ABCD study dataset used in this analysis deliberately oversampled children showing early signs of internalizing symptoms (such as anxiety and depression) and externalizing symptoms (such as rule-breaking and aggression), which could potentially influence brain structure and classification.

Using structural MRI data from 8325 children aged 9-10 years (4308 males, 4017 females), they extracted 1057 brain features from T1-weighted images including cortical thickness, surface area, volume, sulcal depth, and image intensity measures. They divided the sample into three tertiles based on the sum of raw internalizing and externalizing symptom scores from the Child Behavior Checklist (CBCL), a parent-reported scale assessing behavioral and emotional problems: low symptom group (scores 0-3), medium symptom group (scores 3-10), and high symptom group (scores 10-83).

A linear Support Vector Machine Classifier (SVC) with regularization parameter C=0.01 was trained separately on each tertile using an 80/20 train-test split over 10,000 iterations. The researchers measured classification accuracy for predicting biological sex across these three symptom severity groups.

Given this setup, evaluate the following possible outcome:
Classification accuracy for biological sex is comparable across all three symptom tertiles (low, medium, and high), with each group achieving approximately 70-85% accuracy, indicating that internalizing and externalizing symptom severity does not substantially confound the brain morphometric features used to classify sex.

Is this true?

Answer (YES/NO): YES